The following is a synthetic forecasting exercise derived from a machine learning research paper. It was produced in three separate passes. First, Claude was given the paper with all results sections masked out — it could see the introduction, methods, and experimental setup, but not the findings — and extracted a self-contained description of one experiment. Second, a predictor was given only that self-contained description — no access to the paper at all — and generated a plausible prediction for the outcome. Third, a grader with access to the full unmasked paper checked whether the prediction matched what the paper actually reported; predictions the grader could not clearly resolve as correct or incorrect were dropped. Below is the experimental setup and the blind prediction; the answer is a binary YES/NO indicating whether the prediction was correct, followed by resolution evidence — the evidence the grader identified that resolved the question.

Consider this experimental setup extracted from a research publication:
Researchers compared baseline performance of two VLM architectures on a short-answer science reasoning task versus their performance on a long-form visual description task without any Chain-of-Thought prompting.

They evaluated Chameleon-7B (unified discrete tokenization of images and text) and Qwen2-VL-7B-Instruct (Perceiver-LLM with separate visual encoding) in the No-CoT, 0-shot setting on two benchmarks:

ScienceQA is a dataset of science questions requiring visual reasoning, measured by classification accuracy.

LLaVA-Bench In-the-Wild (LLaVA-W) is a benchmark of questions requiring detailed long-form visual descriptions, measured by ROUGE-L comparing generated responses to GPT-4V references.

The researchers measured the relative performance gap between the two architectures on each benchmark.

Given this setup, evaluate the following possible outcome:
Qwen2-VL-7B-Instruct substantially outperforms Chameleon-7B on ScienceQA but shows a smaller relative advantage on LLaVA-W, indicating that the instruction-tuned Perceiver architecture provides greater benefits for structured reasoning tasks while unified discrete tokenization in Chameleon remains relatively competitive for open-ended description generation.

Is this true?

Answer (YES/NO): NO